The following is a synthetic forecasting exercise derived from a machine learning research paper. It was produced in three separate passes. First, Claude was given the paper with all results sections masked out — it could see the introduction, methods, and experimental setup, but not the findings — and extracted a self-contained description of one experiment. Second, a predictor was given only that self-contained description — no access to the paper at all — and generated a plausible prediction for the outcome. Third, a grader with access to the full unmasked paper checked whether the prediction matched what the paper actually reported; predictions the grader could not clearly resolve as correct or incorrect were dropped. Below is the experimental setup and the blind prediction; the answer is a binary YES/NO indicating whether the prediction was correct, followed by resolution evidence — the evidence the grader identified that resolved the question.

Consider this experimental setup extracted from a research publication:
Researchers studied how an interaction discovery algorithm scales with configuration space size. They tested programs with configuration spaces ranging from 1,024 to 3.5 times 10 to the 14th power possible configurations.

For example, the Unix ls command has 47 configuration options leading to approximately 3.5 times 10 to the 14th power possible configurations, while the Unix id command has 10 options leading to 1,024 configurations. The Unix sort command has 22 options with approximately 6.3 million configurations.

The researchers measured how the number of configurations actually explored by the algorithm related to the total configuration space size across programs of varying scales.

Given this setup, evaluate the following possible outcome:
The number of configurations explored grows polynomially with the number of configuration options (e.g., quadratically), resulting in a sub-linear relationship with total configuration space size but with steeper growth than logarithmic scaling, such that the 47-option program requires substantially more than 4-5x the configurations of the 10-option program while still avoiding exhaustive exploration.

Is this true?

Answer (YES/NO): NO